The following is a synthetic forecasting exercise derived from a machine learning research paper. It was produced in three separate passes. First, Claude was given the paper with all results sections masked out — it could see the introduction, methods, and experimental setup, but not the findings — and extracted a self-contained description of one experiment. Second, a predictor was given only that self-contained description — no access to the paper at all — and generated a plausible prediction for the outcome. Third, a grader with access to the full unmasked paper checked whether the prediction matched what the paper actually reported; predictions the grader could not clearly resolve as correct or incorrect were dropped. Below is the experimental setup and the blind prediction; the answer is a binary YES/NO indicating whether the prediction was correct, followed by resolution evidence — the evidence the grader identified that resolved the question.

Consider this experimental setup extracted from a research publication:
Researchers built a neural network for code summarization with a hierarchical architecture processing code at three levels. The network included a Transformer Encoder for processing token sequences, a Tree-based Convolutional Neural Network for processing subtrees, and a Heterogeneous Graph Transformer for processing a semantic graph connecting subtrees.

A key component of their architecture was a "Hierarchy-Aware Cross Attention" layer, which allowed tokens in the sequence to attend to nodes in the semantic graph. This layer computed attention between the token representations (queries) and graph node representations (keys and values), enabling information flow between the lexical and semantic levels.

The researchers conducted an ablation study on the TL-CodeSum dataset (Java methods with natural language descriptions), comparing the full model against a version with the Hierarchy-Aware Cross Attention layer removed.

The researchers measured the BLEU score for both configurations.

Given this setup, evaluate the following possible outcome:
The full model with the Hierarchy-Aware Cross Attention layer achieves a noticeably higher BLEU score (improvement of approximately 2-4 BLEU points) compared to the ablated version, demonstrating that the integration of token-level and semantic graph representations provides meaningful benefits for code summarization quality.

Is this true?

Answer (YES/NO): NO